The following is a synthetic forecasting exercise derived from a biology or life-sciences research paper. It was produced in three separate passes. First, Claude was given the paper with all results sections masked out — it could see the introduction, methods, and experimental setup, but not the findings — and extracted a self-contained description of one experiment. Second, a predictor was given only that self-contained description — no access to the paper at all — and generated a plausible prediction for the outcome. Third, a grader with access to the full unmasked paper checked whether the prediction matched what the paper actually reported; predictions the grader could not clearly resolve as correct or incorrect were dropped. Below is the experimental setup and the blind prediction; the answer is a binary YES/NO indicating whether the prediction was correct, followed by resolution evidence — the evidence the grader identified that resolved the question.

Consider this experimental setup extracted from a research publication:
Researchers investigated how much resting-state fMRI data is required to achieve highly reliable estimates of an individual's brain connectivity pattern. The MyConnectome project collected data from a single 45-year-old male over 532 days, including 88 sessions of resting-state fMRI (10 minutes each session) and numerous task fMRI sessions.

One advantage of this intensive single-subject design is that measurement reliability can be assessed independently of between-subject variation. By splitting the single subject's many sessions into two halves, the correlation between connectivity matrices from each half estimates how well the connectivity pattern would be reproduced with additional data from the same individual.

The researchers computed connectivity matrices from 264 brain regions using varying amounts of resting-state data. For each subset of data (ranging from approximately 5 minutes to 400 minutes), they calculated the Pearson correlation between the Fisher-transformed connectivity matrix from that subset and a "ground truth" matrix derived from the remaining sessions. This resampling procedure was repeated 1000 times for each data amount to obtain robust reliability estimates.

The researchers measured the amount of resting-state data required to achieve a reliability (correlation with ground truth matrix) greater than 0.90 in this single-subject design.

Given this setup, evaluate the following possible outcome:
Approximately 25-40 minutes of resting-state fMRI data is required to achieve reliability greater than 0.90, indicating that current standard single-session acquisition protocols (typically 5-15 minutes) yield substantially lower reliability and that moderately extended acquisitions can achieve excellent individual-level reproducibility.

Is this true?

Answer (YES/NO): NO